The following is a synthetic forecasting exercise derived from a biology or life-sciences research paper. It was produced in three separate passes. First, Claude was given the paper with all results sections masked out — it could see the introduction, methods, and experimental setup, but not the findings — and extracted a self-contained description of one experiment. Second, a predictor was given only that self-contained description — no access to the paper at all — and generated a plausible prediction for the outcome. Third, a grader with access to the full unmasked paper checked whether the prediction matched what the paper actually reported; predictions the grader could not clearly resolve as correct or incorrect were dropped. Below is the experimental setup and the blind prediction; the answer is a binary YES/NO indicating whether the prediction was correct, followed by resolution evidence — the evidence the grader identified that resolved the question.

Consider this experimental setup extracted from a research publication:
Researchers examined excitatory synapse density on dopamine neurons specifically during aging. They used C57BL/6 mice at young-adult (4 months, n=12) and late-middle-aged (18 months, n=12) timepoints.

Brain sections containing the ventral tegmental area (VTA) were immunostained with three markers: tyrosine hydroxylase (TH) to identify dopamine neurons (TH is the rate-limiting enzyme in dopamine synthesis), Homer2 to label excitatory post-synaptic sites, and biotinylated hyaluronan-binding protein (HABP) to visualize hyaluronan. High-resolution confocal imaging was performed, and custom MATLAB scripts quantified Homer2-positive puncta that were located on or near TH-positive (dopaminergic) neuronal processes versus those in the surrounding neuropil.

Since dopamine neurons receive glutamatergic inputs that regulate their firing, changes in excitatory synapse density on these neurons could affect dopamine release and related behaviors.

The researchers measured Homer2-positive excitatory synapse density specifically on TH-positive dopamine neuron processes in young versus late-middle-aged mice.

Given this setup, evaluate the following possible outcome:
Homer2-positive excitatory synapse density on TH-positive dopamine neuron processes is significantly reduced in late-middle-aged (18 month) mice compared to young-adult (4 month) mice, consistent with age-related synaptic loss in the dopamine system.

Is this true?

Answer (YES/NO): NO